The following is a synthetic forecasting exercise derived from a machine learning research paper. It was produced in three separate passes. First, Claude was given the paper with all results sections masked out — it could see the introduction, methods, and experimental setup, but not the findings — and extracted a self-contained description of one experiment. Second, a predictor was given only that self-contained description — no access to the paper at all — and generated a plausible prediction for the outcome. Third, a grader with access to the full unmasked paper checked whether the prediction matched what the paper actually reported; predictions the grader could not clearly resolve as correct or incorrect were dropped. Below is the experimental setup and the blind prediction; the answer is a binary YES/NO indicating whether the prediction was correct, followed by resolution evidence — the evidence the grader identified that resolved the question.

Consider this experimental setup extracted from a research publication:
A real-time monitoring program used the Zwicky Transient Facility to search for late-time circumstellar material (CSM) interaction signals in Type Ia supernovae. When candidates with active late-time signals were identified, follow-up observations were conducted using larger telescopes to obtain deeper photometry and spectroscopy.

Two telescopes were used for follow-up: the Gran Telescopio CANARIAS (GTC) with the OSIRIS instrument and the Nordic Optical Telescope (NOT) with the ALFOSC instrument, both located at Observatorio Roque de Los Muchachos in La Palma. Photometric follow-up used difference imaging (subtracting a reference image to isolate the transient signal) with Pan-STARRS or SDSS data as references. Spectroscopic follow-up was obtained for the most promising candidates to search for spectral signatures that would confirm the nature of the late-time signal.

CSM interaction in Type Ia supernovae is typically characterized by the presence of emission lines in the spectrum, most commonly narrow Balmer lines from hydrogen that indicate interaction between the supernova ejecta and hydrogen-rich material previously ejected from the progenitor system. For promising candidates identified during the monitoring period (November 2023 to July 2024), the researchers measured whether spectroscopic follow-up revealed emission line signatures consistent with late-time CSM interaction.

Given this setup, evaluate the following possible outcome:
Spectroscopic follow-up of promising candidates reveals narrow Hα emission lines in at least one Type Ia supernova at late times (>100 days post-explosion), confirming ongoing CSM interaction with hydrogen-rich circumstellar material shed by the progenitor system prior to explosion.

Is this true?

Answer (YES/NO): NO